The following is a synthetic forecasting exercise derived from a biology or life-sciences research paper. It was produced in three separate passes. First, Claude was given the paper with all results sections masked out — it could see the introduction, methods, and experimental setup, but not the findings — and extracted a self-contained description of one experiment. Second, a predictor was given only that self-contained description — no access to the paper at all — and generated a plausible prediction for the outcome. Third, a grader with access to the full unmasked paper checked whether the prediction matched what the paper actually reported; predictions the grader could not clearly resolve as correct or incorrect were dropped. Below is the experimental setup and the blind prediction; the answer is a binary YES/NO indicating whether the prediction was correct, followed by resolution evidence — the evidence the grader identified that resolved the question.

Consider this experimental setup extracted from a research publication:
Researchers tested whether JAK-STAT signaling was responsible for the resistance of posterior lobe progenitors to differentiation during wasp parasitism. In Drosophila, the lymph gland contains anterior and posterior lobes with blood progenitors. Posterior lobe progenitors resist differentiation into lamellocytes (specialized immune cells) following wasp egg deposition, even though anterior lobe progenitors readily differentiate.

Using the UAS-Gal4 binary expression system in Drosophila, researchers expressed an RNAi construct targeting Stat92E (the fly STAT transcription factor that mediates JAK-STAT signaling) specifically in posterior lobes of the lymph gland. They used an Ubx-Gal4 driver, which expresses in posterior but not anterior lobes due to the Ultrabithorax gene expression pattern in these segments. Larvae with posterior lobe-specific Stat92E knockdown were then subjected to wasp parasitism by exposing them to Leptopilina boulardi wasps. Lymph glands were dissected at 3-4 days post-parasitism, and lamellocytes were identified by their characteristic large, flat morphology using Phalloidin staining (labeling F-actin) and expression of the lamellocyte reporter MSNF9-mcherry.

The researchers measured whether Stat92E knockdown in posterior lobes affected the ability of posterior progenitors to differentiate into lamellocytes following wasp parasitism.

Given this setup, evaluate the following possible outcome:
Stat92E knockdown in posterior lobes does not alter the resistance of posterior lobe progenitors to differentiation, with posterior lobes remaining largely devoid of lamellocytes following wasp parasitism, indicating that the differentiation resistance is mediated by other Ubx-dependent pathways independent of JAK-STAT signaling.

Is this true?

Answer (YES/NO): NO